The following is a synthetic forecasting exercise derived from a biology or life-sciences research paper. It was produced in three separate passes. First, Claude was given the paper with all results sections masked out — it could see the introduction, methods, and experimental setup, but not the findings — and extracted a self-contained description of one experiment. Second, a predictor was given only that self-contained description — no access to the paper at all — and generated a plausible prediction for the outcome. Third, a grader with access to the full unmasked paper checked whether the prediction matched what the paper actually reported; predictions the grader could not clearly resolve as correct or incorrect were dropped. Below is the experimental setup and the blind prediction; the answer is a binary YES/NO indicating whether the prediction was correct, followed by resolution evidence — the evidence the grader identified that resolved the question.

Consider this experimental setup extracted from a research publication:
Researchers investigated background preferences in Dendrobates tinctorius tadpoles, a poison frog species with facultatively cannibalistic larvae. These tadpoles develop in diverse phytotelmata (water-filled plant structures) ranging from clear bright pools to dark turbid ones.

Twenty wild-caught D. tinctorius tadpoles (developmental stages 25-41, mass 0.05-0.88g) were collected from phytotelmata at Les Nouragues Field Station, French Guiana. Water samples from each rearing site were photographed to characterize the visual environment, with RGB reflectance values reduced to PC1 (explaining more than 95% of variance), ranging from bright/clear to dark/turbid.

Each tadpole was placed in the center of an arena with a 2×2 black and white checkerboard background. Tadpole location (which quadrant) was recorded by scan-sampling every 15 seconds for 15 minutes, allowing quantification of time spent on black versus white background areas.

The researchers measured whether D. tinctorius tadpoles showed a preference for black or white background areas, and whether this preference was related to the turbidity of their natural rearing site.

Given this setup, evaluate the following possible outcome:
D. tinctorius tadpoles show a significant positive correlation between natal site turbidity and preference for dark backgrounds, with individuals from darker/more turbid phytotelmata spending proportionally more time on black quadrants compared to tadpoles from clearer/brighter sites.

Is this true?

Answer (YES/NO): NO